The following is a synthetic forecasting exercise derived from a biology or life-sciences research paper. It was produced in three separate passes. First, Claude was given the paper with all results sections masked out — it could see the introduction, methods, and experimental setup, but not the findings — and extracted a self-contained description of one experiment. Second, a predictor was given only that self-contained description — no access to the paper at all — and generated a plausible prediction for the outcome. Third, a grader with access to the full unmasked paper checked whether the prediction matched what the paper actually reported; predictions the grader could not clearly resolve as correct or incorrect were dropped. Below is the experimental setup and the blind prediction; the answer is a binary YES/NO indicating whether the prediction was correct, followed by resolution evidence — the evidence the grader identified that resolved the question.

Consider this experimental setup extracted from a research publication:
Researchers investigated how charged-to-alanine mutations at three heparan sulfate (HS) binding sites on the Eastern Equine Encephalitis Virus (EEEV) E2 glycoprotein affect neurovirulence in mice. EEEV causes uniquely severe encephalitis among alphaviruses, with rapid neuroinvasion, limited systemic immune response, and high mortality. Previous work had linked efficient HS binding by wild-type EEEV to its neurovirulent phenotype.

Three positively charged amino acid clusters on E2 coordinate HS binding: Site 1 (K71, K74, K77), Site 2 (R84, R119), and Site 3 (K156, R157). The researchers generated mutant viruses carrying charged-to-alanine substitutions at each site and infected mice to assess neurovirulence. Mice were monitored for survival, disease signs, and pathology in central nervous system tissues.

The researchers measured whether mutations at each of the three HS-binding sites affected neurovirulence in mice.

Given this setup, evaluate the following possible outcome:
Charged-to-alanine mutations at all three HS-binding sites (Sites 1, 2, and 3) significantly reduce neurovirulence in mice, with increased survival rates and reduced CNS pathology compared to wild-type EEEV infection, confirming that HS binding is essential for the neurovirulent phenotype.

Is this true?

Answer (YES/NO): NO